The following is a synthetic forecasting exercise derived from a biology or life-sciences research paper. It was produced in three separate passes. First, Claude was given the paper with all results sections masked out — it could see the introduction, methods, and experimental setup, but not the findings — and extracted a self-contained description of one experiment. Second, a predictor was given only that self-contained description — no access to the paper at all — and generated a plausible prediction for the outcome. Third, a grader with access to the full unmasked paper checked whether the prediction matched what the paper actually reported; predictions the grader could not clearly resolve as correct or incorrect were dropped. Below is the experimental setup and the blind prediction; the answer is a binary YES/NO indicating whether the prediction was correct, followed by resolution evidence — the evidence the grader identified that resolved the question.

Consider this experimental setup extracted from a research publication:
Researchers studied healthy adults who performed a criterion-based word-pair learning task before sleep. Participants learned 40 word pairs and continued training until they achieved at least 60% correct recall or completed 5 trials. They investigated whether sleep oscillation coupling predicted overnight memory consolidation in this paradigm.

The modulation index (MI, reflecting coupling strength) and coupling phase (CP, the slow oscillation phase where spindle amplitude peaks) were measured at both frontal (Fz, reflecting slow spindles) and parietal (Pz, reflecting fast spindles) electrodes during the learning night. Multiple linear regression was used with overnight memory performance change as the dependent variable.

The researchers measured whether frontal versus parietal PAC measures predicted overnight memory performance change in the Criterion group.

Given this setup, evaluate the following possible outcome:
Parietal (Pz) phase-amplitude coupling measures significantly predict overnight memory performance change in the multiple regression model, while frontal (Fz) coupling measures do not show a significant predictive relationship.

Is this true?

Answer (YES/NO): YES